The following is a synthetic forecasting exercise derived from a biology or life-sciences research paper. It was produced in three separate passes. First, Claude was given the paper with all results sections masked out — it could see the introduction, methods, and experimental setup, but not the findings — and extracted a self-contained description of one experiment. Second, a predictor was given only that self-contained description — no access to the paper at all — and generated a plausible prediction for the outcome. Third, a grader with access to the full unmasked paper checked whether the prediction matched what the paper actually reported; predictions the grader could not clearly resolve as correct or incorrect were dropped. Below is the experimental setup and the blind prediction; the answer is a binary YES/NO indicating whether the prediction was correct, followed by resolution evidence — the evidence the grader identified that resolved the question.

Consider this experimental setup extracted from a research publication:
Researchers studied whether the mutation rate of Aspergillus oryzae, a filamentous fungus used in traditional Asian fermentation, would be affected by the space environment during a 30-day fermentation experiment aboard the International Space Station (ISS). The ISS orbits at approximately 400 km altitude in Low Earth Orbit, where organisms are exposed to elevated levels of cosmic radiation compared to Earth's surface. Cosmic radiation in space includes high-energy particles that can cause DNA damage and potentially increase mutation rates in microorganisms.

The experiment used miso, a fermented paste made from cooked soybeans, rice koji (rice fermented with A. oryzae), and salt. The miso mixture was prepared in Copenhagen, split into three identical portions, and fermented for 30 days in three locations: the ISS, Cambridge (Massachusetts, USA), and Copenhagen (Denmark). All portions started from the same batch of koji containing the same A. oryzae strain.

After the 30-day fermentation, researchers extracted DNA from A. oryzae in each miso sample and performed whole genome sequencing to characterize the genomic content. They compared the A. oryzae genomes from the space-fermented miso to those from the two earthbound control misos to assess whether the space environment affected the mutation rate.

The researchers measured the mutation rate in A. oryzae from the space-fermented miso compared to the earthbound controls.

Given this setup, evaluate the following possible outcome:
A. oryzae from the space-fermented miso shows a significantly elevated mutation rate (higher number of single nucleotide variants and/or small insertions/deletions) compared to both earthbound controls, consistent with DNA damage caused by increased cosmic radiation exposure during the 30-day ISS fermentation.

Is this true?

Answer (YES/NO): YES